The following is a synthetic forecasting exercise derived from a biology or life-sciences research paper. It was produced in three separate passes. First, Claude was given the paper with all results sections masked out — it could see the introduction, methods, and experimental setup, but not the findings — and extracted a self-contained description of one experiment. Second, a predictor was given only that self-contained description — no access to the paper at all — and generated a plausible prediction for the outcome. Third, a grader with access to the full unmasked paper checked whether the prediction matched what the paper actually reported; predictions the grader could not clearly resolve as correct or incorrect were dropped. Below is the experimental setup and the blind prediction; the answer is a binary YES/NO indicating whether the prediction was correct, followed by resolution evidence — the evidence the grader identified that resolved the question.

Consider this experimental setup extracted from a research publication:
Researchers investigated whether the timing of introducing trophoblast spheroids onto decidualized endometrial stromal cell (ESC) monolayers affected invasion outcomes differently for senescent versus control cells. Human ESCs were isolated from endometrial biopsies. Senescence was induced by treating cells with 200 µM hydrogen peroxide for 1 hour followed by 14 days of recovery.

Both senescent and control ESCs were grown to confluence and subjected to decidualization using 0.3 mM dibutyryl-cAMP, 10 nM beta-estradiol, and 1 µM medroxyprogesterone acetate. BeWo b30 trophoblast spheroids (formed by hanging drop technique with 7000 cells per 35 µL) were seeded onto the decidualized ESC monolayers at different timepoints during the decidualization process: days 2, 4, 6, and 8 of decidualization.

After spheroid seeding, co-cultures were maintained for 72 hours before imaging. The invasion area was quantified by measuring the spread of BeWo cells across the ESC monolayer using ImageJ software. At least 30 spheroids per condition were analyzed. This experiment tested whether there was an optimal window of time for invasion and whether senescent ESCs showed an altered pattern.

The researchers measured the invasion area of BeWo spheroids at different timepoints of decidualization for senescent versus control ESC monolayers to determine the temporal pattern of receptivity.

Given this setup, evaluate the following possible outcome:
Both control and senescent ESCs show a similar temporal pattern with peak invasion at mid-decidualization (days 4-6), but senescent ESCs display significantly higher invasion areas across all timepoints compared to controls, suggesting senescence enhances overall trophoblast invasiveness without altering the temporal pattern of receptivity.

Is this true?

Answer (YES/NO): NO